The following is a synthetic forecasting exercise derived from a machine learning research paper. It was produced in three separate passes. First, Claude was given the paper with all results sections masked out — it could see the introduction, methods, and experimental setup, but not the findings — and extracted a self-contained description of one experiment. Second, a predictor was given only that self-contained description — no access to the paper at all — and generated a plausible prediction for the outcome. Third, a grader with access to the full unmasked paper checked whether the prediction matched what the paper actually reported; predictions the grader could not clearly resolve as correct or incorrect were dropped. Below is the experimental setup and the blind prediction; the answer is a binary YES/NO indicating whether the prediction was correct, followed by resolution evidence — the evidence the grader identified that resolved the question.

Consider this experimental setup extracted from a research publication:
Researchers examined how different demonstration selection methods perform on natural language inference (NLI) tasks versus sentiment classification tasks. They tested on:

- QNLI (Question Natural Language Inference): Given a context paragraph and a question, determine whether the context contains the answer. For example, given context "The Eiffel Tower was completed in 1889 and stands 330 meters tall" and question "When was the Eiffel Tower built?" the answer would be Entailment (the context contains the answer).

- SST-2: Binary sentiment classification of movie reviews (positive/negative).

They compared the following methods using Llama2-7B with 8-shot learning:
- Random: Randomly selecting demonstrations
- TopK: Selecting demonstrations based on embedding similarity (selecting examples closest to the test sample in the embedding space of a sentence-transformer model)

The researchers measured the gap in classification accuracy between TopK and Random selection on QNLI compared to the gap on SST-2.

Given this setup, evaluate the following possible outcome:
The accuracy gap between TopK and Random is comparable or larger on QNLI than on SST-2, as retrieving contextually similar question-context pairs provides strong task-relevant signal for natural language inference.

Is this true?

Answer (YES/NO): YES